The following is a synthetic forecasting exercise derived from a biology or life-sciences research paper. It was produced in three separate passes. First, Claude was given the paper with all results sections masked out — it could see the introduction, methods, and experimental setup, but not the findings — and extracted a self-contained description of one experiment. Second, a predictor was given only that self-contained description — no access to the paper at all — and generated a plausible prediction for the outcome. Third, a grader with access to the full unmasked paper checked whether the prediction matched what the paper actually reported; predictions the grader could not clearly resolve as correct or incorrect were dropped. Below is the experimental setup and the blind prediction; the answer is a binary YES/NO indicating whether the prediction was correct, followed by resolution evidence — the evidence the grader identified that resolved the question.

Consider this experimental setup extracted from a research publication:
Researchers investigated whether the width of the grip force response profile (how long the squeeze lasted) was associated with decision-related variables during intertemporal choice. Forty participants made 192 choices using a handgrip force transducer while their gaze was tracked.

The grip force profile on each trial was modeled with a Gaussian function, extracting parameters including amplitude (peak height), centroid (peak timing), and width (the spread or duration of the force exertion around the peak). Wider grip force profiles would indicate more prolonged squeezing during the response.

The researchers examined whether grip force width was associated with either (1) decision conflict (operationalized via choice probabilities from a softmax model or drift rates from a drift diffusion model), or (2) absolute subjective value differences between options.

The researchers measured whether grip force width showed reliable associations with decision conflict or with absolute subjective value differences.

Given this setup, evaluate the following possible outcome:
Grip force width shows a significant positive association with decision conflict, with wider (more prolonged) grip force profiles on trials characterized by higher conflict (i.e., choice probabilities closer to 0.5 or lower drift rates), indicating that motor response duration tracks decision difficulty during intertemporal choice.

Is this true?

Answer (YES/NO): NO